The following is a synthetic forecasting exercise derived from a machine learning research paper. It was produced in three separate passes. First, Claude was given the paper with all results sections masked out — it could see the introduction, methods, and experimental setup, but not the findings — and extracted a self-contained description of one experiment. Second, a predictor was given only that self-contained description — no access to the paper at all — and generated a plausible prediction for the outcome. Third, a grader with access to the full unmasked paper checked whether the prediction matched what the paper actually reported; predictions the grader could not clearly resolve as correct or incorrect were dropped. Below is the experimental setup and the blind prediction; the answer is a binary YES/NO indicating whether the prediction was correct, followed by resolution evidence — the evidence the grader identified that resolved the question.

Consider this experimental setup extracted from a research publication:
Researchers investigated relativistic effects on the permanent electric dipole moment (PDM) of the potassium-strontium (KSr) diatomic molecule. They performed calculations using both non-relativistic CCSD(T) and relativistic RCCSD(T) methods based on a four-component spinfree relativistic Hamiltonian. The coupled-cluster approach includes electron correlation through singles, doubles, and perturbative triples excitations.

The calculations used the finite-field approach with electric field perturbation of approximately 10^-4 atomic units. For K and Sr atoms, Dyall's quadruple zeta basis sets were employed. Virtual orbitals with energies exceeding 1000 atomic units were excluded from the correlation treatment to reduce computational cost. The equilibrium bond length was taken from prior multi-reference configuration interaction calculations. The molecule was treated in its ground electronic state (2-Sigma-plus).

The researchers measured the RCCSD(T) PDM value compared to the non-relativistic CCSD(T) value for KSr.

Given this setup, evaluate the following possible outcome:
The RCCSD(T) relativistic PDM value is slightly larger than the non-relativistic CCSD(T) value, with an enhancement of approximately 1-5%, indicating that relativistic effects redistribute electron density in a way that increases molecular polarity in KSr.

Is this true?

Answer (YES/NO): NO